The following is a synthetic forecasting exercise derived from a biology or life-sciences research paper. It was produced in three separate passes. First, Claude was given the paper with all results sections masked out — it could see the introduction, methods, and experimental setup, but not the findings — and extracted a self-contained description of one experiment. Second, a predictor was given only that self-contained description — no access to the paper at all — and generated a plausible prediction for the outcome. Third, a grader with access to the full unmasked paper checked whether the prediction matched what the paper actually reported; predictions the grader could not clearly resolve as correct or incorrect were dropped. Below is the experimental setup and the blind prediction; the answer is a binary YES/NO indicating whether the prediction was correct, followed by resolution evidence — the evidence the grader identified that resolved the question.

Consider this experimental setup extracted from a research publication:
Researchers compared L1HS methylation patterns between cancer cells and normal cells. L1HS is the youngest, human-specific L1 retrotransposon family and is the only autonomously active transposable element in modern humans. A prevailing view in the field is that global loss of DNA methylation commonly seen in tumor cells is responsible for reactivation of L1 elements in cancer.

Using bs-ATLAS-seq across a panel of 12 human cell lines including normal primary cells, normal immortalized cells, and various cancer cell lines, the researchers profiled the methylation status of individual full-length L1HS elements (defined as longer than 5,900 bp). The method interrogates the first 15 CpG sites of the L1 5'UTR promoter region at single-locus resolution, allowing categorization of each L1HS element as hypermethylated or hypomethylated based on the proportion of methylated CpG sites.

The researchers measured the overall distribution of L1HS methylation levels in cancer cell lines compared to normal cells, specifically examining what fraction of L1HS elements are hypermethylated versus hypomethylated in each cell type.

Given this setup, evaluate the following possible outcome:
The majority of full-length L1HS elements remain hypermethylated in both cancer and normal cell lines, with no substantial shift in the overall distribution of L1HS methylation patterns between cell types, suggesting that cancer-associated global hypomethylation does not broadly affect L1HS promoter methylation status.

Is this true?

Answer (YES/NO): YES